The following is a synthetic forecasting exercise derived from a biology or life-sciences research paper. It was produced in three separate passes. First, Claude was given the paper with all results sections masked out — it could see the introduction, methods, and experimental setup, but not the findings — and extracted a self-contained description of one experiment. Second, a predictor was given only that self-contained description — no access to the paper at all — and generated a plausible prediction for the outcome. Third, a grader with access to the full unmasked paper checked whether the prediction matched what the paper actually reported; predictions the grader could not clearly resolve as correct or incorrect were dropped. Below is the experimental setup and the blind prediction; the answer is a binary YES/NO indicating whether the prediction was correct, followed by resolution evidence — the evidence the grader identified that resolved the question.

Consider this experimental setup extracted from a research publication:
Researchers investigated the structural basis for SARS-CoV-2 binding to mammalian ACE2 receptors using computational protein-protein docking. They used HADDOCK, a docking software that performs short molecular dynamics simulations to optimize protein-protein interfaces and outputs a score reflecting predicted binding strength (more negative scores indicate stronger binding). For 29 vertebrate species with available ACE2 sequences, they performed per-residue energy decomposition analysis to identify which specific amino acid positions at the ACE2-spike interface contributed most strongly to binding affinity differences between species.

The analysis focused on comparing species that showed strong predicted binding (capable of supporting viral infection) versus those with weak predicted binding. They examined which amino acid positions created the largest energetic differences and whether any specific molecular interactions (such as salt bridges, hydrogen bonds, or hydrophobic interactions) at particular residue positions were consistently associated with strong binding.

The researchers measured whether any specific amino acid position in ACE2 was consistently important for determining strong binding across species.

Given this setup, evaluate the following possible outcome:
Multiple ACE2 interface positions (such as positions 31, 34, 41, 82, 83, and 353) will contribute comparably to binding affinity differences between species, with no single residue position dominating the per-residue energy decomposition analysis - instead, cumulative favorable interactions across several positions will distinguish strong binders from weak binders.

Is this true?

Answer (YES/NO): NO